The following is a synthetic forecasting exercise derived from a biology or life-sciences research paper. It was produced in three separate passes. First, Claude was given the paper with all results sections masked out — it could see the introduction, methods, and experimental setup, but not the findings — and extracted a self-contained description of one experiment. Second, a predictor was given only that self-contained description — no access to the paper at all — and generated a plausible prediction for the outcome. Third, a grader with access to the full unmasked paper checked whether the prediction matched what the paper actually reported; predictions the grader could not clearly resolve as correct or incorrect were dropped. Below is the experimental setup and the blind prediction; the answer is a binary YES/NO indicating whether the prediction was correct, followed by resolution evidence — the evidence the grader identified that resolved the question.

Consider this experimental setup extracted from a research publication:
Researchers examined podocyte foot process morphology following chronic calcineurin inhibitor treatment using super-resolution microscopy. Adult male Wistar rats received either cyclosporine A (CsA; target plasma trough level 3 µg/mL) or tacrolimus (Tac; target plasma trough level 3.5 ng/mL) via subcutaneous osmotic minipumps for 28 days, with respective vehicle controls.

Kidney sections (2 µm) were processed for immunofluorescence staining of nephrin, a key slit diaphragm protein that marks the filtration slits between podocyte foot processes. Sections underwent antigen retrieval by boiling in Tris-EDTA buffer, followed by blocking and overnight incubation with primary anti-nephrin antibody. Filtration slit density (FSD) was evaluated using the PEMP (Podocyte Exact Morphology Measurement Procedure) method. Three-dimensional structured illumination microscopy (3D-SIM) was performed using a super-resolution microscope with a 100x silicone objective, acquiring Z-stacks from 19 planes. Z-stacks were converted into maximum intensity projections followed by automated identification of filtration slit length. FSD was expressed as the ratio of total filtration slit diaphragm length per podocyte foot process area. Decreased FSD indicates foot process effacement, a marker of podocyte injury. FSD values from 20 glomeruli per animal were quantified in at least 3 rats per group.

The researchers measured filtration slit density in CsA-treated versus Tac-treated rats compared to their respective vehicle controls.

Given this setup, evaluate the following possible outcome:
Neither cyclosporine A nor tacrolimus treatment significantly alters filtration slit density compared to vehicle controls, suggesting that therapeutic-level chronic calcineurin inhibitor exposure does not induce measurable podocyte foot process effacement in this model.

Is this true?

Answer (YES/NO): NO